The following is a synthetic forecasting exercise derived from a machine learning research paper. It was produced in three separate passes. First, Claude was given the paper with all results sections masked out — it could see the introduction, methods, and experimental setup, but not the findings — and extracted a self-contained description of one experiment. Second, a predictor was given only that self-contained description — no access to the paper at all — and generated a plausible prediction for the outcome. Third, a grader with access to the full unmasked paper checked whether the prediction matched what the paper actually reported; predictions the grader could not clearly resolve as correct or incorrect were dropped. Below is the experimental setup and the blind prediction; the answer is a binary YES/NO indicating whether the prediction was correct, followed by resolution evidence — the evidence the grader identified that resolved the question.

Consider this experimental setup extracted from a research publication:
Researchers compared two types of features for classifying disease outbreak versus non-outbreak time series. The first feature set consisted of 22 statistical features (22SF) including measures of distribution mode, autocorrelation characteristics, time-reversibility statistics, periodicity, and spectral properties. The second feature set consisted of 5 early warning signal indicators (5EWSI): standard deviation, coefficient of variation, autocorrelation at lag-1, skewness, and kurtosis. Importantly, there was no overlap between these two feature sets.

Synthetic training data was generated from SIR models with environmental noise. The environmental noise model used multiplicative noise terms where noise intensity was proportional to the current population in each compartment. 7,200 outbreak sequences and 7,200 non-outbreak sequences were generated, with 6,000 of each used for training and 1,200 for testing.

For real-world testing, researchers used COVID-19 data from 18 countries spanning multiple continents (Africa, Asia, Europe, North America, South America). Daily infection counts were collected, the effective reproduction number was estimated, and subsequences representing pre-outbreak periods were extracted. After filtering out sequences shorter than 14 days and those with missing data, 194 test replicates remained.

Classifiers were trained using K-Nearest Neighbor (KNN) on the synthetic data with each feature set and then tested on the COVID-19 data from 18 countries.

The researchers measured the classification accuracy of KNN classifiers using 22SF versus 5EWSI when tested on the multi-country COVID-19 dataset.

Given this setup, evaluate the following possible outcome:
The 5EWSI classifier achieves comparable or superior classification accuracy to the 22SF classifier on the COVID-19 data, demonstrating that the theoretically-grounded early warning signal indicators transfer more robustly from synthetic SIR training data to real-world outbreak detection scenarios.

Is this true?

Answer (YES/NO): YES